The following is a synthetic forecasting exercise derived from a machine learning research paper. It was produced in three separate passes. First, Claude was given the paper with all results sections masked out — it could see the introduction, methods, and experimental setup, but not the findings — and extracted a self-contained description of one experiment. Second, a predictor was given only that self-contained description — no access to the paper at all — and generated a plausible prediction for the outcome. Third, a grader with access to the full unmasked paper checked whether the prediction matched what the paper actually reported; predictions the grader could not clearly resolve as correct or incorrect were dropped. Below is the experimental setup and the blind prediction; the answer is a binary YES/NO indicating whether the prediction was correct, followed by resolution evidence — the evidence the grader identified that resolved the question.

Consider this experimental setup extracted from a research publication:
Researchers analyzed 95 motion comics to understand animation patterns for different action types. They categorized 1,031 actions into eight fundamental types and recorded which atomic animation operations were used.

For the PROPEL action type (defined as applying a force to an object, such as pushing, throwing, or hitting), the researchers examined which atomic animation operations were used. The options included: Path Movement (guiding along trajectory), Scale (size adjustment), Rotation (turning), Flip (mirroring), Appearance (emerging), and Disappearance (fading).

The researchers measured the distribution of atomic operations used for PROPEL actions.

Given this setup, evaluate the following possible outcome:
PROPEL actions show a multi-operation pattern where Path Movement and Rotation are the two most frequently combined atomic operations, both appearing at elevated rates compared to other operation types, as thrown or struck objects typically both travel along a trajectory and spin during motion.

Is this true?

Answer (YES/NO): YES